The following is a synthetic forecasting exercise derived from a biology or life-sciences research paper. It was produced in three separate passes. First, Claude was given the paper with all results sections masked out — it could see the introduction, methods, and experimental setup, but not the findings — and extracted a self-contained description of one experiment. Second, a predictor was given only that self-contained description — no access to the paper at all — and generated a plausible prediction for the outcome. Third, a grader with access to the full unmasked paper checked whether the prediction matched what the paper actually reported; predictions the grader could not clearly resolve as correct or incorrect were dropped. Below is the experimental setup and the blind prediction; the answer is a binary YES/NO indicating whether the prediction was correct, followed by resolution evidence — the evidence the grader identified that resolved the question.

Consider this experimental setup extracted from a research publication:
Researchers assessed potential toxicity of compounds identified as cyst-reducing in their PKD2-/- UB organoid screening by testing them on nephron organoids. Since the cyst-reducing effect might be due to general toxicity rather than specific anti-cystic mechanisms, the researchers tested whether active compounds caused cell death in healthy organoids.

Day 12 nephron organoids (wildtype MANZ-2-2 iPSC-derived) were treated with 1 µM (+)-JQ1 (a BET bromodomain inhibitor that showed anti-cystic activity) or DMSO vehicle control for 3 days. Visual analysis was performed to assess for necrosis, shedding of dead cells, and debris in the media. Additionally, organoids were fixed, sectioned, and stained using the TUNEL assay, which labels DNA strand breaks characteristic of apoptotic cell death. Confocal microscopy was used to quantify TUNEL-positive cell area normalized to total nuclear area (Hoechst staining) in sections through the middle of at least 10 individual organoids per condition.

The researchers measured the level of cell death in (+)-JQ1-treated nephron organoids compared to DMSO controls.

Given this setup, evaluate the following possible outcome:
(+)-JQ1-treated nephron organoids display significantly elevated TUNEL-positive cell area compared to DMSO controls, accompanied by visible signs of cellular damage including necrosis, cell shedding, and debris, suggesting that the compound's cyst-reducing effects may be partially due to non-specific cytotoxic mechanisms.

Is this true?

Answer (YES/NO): NO